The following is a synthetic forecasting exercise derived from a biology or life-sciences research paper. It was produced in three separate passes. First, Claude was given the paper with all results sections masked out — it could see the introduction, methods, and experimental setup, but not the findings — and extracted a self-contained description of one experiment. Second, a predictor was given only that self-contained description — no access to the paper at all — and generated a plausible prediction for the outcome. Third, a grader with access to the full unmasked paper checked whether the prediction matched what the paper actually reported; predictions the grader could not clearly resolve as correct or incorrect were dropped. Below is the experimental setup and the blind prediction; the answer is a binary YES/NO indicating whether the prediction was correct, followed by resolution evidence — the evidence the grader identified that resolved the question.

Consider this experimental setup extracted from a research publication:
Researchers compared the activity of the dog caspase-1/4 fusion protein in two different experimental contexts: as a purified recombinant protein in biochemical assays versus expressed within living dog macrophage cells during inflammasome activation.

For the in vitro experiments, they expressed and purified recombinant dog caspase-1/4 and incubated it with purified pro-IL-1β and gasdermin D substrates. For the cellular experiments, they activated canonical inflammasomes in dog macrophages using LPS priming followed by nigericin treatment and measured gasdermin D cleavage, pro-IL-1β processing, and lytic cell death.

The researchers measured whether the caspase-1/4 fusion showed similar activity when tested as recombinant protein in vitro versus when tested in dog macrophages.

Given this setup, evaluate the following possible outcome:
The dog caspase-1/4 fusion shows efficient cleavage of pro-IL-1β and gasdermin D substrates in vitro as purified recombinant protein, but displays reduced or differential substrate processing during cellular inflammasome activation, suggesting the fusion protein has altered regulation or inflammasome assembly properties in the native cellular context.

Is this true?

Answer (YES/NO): YES